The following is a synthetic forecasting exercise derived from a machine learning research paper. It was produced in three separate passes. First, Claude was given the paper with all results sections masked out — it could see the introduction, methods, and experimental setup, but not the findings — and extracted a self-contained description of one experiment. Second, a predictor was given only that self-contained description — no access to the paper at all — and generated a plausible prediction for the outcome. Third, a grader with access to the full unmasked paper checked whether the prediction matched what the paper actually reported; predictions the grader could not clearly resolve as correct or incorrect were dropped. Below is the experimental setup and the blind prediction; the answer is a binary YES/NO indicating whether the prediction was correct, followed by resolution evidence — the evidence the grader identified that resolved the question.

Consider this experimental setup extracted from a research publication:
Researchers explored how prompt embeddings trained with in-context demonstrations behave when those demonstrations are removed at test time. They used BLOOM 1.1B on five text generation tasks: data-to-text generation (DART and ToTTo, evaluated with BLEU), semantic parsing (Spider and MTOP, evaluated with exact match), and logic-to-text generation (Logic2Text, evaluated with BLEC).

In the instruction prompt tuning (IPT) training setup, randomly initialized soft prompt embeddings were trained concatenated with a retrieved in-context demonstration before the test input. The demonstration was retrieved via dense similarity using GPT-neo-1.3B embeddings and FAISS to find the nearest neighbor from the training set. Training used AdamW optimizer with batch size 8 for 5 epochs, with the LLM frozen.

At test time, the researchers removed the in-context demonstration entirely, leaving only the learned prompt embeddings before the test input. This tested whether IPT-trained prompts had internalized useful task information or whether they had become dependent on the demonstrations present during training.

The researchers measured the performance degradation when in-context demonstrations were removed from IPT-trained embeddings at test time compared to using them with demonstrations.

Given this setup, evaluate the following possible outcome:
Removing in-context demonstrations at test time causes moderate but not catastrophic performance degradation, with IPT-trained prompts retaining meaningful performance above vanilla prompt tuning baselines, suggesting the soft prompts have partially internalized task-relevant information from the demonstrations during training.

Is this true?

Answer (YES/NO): NO